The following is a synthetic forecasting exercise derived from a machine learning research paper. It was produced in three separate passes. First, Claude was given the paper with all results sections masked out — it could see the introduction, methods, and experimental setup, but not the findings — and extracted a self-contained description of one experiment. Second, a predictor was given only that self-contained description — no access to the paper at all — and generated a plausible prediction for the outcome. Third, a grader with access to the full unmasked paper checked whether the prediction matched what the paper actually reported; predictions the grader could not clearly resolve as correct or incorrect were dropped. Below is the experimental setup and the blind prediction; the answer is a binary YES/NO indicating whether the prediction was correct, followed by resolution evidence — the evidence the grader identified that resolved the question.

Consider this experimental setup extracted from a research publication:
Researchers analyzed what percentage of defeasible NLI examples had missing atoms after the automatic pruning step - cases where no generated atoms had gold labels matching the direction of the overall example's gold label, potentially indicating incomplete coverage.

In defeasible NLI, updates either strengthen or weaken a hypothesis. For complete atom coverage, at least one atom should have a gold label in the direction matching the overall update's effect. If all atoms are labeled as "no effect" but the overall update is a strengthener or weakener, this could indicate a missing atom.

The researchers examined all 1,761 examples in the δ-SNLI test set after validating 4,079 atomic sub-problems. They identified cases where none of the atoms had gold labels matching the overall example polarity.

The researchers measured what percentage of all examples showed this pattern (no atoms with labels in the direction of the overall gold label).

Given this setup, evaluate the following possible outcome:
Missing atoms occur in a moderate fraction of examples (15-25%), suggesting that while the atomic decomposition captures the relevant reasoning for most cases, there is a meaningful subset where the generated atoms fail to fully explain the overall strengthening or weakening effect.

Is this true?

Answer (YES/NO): NO